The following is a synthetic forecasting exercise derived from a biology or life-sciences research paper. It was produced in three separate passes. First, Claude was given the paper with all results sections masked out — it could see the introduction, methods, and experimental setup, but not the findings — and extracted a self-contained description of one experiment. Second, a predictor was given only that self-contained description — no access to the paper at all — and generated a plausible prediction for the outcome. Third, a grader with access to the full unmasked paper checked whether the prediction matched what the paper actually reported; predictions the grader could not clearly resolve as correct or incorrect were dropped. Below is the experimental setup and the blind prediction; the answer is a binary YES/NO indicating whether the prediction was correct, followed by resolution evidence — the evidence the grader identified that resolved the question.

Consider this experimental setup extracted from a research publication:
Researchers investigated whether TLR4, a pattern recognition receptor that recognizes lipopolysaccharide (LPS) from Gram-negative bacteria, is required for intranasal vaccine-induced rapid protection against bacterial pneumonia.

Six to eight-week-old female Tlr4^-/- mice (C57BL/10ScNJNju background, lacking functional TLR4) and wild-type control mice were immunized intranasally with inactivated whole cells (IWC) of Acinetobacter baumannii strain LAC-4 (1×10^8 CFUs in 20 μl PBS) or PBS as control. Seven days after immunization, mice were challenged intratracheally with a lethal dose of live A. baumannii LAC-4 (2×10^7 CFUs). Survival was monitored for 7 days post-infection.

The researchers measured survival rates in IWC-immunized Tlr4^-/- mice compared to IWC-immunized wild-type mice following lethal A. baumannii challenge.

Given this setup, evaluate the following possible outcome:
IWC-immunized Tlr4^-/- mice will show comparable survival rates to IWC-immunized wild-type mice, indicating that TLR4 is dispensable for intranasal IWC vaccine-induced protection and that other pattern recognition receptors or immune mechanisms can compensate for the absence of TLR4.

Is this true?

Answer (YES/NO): NO